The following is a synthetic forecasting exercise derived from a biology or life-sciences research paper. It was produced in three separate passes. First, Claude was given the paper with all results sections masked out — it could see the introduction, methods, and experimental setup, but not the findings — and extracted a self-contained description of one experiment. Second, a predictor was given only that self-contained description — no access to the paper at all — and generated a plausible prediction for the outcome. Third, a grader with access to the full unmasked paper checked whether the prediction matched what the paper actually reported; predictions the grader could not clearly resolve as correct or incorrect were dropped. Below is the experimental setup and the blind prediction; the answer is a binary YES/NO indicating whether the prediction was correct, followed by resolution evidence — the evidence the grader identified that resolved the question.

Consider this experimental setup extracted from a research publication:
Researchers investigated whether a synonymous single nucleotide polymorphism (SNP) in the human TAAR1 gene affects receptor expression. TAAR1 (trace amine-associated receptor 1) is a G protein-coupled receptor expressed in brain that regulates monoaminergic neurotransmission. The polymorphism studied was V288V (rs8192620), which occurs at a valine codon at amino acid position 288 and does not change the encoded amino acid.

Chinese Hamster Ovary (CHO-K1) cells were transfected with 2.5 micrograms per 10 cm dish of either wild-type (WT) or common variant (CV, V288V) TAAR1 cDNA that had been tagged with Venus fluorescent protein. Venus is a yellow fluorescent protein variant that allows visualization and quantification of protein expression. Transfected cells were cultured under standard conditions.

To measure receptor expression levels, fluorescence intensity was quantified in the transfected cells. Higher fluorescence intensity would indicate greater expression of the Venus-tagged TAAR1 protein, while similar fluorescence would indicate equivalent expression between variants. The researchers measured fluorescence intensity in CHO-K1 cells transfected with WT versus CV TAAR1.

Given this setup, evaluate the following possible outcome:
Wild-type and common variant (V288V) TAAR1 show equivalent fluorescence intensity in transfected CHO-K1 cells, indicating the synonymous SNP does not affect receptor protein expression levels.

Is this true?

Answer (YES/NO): NO